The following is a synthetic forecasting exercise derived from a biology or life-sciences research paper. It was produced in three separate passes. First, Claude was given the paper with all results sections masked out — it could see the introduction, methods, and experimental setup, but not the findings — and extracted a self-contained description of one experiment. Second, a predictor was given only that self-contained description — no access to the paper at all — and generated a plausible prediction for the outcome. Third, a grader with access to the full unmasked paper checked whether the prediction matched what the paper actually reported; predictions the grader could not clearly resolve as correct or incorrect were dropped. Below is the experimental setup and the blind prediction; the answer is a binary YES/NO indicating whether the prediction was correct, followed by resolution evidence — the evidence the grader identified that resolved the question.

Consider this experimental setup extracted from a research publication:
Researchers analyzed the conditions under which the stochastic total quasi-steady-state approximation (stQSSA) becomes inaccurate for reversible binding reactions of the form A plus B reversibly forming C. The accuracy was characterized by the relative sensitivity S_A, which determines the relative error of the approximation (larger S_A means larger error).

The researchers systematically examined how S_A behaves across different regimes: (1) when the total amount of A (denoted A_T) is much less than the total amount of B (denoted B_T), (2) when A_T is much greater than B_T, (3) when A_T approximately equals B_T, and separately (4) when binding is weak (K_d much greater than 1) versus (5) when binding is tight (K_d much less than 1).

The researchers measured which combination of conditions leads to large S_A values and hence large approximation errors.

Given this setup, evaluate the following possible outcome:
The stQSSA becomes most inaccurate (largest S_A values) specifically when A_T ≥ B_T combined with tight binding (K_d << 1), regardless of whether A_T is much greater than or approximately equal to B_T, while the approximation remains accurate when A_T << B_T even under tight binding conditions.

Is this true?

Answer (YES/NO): NO